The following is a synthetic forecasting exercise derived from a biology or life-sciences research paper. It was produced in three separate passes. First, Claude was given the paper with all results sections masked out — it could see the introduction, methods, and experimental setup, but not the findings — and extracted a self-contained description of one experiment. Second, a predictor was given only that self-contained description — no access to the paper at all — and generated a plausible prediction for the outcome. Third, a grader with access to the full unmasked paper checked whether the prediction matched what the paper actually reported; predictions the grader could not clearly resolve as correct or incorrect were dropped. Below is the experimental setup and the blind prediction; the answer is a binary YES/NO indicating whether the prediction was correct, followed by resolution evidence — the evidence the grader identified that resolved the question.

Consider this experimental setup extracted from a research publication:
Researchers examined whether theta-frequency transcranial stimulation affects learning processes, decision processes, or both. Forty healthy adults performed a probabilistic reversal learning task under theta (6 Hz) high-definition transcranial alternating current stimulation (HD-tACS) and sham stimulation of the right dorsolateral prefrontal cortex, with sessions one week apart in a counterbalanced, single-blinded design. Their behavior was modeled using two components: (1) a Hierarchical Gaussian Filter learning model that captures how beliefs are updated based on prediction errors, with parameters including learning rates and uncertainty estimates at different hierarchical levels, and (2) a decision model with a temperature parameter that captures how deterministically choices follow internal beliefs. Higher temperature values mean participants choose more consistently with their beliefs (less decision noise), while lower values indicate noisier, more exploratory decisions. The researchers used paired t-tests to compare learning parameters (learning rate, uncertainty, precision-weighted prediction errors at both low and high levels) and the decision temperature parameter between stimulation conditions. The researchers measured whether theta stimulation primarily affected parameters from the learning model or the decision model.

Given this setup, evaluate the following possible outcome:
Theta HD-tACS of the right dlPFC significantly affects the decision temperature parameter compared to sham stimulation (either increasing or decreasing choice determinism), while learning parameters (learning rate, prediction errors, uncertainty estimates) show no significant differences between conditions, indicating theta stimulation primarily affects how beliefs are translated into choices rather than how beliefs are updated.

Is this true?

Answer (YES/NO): NO